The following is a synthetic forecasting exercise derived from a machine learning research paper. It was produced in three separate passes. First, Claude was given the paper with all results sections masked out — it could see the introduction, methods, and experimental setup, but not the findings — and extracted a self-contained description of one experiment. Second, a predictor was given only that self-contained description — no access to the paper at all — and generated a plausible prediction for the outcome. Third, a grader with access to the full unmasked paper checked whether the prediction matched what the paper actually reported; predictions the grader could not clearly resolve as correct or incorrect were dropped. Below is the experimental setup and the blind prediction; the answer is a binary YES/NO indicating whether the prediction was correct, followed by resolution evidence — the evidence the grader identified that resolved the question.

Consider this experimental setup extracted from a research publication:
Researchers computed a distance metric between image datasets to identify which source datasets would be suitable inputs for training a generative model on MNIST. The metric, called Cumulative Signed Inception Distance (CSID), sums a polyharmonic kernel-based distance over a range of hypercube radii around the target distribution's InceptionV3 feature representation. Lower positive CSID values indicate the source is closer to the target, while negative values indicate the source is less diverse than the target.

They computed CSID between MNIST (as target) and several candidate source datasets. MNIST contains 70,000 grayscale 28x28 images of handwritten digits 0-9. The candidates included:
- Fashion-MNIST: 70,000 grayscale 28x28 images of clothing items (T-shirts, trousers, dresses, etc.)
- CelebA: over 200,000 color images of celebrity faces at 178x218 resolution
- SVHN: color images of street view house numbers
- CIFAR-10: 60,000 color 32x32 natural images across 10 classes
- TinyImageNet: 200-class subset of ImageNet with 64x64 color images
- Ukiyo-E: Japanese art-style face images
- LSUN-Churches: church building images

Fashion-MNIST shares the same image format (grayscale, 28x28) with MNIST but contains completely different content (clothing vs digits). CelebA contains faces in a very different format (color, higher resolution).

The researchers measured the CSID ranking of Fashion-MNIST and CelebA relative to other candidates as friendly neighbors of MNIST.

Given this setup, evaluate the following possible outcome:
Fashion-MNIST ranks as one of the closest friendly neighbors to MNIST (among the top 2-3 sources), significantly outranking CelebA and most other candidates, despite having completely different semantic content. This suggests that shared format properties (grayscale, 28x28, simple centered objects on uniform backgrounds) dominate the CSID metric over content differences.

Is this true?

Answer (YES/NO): YES